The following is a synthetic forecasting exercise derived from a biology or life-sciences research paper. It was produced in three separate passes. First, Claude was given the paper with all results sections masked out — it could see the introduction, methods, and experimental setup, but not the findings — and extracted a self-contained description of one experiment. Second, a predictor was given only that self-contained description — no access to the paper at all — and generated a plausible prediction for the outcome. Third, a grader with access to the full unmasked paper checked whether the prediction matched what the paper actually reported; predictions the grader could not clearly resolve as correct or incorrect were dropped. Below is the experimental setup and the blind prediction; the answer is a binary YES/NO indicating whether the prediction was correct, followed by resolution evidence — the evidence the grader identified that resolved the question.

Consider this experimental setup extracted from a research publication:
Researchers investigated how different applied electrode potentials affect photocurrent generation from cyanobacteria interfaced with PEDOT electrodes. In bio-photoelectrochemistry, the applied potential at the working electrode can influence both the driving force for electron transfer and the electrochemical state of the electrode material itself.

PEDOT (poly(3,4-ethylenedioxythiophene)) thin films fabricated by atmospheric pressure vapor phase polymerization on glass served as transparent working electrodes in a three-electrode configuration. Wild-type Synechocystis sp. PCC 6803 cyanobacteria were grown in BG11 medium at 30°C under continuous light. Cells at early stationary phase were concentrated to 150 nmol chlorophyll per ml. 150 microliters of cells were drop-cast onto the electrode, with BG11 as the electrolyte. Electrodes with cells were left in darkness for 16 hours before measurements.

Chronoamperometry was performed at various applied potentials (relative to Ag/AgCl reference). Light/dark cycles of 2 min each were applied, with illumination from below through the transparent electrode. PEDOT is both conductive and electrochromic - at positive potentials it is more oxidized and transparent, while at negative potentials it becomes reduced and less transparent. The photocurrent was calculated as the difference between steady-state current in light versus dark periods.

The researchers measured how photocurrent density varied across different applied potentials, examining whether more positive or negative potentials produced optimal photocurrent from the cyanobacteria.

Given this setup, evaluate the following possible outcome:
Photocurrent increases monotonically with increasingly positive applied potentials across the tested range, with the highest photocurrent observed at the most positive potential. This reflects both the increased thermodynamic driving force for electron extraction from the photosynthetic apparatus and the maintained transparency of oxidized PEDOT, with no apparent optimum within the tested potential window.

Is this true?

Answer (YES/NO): YES